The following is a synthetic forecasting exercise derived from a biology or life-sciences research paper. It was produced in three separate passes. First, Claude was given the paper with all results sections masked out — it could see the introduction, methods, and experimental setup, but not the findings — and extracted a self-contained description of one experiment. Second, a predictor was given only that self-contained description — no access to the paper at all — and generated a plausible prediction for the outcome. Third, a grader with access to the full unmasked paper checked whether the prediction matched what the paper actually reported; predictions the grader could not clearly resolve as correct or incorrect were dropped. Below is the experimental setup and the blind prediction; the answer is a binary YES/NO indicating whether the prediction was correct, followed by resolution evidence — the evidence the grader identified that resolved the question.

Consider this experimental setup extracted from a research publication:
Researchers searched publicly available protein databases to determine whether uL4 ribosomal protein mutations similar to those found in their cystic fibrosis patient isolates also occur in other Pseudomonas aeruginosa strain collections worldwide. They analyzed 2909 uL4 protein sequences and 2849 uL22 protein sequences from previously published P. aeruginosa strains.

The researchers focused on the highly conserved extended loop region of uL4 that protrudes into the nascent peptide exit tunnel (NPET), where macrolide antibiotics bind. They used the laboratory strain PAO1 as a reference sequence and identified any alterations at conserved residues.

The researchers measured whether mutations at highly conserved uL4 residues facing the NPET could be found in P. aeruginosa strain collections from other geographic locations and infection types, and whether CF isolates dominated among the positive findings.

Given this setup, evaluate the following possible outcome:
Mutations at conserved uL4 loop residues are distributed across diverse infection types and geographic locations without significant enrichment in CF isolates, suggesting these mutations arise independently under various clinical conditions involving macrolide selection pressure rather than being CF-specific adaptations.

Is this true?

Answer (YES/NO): NO